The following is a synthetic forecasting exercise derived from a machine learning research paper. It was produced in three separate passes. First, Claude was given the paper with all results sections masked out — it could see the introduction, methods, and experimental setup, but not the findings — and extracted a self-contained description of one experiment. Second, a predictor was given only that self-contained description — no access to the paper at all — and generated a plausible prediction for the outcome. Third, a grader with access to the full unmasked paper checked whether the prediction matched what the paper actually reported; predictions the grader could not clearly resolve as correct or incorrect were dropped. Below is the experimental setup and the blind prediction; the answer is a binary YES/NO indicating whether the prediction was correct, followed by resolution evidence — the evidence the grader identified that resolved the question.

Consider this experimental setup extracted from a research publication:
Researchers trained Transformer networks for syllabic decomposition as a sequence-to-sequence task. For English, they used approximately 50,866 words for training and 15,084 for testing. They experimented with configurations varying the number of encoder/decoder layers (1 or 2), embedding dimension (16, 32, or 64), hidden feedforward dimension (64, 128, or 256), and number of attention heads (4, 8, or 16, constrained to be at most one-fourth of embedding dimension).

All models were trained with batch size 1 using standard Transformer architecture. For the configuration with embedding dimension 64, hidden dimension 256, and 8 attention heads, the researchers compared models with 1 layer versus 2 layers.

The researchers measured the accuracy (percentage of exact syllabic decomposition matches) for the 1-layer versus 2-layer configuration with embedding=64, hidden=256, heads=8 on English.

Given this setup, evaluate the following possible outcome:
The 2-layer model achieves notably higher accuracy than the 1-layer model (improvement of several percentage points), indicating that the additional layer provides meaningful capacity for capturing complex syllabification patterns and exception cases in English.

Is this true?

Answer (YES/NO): NO